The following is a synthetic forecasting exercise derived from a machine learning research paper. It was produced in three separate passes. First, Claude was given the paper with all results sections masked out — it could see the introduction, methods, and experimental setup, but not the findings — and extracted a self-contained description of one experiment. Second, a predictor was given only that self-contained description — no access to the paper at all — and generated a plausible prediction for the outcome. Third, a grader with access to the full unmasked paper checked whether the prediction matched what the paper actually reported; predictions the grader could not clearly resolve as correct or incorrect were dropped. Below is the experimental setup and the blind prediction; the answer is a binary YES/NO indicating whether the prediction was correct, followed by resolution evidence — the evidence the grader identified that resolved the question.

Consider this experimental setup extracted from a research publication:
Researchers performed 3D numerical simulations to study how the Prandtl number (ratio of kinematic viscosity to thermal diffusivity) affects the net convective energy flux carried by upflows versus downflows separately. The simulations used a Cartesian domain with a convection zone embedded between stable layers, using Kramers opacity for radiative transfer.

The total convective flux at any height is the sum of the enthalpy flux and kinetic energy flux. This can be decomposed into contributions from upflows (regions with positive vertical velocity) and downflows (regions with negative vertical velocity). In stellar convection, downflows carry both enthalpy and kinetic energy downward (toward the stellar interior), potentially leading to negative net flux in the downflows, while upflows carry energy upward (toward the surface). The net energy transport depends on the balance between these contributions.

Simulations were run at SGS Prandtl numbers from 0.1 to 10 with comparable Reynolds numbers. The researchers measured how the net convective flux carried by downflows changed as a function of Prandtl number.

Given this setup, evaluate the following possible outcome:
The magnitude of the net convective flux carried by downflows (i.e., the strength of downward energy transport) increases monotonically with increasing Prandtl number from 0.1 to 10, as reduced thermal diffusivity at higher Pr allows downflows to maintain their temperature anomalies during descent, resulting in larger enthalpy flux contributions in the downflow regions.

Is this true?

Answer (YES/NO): NO